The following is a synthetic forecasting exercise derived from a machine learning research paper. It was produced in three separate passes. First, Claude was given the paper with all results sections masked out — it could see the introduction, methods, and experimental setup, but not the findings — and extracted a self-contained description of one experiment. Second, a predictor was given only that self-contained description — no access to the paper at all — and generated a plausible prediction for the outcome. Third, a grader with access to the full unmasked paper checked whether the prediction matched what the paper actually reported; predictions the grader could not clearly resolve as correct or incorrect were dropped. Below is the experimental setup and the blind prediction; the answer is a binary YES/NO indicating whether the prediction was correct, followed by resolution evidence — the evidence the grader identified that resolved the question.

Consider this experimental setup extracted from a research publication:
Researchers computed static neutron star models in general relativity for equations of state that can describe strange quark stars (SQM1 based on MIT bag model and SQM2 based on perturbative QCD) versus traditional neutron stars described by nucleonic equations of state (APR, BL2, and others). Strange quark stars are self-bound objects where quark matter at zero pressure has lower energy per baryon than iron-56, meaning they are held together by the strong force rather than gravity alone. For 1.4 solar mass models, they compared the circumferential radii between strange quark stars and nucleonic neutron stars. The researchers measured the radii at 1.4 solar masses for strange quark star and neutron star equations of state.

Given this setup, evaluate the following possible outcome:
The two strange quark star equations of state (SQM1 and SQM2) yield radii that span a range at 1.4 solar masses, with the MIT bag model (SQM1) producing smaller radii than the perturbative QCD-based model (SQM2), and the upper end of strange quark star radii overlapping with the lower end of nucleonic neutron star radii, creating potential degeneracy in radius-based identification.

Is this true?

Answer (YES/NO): NO